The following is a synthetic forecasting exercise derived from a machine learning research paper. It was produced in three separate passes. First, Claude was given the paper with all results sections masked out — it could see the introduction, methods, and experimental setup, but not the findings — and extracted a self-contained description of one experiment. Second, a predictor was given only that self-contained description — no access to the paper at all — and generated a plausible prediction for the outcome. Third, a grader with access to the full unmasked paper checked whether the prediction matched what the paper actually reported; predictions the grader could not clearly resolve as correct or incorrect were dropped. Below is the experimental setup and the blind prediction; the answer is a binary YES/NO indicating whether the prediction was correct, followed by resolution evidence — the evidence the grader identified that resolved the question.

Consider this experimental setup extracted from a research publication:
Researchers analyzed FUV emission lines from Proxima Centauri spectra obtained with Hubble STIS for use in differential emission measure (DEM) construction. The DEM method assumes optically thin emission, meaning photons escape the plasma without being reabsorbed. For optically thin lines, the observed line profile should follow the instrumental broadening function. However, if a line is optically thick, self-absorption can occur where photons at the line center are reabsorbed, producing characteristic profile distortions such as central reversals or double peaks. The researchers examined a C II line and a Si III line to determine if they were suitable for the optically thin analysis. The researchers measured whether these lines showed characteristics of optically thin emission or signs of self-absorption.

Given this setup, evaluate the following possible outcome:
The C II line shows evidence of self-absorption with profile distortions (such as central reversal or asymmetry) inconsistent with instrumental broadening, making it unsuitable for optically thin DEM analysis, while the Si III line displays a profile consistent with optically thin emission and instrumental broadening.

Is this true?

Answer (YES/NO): NO